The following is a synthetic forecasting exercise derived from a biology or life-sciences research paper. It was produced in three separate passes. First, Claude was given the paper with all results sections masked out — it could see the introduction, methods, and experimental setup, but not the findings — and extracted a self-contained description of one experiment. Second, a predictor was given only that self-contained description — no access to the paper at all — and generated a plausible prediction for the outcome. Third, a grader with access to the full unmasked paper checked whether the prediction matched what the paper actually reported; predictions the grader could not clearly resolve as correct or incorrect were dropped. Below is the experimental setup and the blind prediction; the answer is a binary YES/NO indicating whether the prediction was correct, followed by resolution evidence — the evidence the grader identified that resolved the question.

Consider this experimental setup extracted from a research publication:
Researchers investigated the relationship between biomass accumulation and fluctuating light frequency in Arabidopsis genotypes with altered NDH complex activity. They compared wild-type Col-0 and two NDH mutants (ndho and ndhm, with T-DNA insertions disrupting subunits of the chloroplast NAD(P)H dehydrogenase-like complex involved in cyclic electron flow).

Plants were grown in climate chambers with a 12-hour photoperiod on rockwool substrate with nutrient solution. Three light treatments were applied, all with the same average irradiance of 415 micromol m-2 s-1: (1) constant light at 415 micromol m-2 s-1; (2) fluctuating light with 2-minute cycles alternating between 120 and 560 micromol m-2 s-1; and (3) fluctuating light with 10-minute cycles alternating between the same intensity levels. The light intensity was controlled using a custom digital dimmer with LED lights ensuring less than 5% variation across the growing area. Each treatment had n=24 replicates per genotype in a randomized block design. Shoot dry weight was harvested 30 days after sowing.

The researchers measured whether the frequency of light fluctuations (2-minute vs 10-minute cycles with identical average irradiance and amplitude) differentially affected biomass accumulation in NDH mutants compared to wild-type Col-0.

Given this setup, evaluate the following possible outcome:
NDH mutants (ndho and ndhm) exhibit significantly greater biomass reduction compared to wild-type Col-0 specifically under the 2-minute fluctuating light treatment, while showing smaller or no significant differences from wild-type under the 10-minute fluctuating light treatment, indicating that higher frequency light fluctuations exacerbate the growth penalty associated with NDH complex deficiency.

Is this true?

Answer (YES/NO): NO